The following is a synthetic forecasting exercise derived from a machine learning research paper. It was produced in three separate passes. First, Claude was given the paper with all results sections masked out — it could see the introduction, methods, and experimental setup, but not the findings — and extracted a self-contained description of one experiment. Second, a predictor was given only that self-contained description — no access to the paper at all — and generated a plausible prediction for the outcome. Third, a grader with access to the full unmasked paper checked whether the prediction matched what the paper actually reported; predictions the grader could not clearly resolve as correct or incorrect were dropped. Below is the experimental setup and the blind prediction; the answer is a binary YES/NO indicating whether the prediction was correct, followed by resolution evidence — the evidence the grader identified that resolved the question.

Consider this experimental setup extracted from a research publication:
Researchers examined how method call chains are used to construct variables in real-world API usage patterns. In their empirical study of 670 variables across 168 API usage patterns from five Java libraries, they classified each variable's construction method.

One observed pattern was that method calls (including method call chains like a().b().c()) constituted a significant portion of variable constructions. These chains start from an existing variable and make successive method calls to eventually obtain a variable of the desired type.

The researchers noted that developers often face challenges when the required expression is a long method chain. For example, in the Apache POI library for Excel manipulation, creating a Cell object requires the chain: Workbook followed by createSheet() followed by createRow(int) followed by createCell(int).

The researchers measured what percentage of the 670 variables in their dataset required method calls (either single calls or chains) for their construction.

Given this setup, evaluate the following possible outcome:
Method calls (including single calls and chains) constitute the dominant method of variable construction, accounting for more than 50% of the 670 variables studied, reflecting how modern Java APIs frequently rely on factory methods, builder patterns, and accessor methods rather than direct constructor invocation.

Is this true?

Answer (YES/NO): NO